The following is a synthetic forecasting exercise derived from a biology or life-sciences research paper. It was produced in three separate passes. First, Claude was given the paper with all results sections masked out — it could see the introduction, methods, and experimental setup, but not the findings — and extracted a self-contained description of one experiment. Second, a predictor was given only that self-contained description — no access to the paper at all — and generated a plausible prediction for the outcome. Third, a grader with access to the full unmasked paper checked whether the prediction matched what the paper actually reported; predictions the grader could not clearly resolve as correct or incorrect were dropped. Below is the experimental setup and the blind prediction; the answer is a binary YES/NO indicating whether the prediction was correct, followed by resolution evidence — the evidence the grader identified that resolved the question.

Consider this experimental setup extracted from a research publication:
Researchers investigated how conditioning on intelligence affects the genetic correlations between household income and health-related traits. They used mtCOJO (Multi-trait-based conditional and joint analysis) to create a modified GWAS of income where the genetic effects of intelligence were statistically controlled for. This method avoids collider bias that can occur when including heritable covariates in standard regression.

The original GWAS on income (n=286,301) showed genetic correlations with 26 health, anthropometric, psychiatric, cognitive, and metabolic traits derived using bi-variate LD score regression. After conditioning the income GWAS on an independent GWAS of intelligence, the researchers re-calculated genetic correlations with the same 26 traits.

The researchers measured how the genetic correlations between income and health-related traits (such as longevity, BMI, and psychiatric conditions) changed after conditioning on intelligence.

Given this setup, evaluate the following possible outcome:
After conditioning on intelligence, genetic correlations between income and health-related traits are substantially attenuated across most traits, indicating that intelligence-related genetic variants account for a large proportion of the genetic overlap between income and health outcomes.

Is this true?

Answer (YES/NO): NO